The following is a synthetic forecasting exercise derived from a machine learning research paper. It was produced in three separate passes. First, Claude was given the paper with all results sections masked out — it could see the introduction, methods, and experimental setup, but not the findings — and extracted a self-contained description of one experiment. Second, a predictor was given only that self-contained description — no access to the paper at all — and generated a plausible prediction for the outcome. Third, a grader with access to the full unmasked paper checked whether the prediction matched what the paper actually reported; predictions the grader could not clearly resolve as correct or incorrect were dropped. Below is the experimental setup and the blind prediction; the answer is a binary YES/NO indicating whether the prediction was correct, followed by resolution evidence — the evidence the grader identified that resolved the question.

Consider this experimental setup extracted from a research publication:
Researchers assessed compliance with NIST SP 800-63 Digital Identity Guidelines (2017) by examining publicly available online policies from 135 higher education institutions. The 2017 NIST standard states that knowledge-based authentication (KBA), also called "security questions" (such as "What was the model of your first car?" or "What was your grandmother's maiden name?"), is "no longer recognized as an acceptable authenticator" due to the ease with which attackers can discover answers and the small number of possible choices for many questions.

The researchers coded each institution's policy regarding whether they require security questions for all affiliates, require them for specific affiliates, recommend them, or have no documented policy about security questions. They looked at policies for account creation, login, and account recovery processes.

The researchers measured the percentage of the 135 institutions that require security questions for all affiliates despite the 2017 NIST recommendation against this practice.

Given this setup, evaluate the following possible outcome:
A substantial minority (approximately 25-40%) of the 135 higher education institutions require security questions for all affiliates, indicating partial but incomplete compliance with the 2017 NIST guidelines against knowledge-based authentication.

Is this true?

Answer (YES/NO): YES